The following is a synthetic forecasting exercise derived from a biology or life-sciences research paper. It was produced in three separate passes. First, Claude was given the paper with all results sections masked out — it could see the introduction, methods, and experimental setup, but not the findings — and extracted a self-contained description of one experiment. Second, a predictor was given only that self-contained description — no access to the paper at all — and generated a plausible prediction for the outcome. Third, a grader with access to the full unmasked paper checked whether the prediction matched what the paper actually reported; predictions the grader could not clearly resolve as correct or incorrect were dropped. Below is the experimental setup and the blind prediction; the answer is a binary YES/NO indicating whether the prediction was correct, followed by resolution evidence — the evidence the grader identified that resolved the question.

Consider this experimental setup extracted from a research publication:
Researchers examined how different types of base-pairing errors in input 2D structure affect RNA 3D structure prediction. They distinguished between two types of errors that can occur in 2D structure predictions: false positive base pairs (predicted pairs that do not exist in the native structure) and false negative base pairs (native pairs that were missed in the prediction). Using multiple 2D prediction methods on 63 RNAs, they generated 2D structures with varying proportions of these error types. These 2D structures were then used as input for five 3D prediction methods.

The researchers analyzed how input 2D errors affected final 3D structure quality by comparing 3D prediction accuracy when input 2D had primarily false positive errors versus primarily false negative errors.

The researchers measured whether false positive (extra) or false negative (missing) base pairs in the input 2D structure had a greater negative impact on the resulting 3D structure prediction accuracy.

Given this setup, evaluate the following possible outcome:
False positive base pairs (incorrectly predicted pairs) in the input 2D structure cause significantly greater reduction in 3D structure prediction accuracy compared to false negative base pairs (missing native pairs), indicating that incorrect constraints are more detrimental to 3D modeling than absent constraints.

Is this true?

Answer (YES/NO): YES